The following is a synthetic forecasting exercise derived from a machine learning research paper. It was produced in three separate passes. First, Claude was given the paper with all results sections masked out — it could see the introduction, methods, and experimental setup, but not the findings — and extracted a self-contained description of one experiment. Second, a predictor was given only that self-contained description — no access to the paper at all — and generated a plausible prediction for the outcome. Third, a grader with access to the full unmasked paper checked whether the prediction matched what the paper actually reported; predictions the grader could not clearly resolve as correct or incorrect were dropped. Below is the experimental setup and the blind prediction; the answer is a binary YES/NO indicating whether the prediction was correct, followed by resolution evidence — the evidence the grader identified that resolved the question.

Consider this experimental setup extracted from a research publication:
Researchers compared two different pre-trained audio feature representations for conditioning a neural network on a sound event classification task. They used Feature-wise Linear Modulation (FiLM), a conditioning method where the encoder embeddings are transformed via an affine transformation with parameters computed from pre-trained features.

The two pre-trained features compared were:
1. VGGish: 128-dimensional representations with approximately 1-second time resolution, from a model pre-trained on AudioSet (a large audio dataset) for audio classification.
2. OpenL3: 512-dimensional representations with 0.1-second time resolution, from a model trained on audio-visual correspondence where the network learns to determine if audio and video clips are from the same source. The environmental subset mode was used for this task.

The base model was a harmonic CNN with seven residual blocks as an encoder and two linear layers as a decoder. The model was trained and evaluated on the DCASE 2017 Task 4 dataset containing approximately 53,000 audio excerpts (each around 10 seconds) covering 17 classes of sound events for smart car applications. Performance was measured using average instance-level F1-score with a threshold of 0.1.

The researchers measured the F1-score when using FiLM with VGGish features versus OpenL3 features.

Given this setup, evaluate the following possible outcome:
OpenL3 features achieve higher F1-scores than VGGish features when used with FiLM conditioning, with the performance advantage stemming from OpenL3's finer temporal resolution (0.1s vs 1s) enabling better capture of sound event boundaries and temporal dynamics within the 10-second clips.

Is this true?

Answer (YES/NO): NO